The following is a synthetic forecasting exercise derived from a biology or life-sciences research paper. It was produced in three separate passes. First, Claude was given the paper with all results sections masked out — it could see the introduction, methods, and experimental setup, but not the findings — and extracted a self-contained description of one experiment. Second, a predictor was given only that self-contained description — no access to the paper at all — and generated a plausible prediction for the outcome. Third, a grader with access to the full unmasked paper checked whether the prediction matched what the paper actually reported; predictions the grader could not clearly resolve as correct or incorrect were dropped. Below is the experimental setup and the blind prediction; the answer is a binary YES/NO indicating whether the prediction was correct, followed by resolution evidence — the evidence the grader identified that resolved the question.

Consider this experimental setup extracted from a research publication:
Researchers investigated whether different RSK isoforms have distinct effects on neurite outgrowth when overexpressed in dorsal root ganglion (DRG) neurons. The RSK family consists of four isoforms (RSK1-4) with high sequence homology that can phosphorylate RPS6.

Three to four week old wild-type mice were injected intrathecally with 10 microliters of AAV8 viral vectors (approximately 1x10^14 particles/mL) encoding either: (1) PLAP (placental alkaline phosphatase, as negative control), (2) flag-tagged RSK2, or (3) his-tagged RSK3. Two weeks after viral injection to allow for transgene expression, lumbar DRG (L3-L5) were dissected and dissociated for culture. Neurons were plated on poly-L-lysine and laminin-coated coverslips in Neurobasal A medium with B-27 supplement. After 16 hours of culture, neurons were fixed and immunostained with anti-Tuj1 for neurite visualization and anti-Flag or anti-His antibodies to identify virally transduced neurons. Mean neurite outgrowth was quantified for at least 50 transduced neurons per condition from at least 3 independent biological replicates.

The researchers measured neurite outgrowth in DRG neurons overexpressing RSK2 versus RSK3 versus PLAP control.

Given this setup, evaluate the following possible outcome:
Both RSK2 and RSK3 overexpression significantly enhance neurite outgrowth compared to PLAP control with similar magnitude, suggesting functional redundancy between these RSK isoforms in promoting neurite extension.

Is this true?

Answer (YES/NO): NO